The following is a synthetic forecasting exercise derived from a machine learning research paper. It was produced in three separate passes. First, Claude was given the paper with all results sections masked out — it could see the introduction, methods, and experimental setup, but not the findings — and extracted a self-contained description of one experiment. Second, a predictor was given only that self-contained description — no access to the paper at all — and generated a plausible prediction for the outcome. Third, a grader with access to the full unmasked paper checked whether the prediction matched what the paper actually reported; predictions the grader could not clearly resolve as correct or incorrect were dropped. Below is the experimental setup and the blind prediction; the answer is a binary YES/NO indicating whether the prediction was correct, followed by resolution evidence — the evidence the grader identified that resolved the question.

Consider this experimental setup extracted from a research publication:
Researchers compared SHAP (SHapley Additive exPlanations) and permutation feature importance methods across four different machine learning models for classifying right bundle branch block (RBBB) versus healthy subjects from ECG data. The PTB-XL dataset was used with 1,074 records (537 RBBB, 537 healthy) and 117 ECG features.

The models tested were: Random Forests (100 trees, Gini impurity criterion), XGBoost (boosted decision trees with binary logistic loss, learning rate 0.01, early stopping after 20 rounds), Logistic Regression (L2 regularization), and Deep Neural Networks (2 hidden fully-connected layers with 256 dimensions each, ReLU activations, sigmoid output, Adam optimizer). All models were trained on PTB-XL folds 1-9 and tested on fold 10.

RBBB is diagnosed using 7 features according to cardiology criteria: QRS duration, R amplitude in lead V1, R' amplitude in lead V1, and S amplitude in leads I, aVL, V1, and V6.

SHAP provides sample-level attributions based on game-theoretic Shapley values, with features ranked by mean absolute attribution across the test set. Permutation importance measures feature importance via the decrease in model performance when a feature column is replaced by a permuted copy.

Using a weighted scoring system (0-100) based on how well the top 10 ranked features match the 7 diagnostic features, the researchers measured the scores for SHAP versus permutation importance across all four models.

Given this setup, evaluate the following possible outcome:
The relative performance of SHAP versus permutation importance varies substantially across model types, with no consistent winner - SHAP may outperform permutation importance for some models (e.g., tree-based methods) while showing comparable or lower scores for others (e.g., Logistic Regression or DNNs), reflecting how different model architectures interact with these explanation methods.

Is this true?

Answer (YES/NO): NO